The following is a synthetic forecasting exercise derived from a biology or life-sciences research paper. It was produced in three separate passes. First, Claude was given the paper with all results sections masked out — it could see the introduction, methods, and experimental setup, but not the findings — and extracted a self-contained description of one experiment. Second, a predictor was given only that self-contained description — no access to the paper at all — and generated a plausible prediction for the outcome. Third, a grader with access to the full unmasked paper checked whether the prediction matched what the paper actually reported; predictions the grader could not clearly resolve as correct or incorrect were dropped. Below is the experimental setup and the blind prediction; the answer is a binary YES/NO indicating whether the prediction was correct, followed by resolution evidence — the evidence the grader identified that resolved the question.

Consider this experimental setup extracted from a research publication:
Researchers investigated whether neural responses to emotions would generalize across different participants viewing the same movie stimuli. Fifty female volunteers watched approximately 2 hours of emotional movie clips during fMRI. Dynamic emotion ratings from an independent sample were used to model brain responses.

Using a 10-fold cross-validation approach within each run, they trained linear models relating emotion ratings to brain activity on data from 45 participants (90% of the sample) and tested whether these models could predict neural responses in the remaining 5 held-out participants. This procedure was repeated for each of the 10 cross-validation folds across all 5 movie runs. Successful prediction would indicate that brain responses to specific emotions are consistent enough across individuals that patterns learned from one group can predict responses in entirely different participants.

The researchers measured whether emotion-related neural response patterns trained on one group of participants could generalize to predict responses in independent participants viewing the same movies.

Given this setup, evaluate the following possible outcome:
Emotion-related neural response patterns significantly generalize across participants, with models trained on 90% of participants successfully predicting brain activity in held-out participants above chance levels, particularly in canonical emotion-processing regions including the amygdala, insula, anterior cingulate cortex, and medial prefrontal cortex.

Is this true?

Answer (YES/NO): NO